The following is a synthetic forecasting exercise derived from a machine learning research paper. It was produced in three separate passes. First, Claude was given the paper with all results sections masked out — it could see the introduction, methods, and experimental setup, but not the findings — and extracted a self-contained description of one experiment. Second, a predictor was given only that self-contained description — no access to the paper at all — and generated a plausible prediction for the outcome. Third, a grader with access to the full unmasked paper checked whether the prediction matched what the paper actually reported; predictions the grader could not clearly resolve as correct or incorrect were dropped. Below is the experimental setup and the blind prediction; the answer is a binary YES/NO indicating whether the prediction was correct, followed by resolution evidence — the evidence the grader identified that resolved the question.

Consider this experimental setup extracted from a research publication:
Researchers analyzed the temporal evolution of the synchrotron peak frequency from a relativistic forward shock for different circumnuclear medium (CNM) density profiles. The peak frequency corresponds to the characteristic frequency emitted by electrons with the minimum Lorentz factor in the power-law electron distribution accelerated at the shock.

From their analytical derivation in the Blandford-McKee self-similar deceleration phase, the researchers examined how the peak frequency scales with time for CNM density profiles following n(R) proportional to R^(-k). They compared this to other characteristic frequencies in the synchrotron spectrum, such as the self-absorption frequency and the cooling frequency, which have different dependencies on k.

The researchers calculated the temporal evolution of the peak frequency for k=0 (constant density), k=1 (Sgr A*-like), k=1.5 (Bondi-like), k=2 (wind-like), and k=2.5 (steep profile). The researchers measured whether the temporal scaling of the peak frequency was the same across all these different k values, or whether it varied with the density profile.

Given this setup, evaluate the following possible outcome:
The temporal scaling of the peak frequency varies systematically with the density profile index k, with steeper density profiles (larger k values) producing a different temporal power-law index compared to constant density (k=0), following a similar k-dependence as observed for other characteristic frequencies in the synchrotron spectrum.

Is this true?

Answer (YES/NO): NO